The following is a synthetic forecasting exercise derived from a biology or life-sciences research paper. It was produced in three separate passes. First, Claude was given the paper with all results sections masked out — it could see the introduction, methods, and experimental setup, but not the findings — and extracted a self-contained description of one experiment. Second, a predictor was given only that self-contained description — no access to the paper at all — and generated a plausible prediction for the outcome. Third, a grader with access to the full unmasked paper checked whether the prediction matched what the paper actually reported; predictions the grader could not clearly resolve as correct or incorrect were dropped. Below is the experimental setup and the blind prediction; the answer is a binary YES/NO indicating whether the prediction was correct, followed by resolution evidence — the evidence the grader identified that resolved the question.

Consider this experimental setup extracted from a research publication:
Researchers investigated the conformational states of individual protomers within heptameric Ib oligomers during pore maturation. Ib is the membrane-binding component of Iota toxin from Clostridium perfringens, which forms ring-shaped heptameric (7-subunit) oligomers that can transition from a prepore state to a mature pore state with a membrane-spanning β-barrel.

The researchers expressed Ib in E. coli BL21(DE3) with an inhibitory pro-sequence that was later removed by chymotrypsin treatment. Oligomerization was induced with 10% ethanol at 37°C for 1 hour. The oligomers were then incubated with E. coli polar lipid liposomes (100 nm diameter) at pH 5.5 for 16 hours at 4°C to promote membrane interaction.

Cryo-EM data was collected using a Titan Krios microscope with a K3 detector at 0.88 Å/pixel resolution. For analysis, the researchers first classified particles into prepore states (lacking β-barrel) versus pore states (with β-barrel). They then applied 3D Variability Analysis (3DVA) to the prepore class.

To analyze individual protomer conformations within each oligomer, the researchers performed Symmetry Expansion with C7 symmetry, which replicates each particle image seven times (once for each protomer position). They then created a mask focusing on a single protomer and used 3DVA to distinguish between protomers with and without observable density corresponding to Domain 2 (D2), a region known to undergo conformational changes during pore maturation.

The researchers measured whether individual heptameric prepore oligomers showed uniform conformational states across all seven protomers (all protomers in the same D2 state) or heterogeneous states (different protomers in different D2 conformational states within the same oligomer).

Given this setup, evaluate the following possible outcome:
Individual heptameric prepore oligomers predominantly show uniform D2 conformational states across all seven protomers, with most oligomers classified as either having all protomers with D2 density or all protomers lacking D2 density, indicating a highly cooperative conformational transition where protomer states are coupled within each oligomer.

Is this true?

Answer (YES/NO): NO